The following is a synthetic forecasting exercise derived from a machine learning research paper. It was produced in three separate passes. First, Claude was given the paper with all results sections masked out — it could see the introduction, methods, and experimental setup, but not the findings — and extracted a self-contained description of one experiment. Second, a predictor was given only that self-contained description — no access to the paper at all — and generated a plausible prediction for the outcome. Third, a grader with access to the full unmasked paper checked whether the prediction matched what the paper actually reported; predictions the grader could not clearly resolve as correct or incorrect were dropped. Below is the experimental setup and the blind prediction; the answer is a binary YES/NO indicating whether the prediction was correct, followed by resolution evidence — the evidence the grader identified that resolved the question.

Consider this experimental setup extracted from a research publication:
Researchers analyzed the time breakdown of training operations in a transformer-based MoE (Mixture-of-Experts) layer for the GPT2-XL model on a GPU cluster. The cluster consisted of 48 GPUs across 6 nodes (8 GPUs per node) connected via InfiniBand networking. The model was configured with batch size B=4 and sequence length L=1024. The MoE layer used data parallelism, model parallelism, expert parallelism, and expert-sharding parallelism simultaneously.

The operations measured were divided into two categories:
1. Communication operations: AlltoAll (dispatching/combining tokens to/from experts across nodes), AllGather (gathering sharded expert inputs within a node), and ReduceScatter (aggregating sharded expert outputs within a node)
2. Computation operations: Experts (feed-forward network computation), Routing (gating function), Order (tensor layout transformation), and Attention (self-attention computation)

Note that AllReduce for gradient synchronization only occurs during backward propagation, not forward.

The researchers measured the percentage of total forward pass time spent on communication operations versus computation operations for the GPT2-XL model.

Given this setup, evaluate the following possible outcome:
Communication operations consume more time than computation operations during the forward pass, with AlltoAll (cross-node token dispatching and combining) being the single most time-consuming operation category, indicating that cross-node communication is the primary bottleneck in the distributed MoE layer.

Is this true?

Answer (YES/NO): YES